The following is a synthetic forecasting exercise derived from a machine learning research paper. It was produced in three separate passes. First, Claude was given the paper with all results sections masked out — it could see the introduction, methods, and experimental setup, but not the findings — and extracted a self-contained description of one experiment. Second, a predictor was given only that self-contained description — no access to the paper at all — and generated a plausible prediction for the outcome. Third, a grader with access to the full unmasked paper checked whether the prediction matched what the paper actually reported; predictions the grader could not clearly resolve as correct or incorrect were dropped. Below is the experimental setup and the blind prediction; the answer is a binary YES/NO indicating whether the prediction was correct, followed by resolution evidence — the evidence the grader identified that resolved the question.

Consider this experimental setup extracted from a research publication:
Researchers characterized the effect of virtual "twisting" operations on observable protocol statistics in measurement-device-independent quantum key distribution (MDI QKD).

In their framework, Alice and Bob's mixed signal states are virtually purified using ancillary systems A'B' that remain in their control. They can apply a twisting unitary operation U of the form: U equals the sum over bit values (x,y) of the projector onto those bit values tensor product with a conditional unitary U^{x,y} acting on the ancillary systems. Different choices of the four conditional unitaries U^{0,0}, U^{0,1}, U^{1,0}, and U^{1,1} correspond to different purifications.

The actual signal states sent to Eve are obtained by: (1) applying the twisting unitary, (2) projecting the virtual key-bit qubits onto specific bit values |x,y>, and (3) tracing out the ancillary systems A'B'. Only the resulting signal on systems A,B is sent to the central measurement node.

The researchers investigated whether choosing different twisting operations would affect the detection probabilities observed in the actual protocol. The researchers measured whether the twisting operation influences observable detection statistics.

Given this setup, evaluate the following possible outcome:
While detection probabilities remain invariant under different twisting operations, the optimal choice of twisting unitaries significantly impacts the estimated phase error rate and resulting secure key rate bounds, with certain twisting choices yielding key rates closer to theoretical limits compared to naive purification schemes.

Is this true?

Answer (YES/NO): NO